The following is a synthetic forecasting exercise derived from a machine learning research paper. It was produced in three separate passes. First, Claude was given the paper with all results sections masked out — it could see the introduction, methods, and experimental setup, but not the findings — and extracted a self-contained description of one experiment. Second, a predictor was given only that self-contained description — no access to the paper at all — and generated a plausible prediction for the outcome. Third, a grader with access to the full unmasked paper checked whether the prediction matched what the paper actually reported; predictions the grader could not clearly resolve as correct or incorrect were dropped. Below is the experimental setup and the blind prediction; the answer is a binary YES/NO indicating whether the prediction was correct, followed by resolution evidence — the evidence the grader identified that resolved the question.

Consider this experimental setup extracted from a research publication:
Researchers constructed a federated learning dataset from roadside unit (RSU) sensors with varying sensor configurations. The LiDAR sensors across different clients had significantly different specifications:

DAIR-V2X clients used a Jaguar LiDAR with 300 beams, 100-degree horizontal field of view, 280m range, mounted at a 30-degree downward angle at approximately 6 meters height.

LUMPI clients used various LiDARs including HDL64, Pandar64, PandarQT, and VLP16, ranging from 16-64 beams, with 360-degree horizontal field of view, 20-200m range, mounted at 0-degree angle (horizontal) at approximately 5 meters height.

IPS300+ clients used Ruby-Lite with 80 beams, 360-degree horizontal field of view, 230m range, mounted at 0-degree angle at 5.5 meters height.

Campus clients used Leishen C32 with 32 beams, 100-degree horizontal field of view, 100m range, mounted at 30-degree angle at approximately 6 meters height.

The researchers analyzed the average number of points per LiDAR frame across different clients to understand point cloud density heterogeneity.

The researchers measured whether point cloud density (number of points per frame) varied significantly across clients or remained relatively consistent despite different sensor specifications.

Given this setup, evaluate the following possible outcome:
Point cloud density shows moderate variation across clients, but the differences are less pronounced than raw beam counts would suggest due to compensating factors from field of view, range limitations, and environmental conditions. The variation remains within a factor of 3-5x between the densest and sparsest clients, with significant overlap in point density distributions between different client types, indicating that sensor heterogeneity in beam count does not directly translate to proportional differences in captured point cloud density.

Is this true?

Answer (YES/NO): NO